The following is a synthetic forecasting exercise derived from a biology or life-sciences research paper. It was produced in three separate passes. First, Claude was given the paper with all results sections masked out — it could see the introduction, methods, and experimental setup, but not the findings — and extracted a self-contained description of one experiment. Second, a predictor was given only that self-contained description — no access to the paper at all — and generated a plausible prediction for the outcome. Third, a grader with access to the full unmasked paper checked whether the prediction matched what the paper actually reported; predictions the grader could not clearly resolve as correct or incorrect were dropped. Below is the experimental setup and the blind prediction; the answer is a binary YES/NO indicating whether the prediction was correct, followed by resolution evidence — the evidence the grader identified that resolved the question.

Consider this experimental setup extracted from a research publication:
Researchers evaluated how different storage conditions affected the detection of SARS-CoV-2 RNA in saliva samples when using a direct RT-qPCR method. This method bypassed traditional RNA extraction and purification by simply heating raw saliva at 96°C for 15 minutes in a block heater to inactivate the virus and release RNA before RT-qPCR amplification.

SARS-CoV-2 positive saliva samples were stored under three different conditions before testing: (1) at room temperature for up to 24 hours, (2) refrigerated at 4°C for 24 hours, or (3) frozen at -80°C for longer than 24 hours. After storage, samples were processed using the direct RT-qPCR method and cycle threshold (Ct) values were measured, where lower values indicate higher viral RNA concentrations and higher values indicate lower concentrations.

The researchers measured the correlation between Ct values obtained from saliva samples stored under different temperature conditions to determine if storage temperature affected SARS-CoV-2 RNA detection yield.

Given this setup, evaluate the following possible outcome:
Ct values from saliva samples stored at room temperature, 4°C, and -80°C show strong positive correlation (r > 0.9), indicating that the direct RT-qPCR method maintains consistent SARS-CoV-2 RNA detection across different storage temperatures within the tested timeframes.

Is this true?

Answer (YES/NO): YES